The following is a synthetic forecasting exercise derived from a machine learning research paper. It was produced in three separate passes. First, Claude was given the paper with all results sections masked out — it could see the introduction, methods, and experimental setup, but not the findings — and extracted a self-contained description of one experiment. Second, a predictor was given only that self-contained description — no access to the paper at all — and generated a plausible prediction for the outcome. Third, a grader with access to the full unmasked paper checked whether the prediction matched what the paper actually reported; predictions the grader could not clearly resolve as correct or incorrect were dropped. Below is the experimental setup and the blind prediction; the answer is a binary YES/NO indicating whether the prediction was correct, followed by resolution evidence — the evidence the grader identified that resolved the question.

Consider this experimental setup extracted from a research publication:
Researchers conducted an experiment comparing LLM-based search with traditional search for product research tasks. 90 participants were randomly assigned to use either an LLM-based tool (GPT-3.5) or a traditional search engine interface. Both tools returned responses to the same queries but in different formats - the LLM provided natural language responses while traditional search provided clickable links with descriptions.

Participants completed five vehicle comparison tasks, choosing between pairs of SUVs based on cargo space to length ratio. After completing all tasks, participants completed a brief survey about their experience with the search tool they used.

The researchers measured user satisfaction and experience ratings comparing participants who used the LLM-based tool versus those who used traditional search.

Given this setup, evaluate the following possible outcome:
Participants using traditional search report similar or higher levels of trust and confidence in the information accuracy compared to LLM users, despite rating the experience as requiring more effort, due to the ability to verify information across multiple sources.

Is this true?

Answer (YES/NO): NO